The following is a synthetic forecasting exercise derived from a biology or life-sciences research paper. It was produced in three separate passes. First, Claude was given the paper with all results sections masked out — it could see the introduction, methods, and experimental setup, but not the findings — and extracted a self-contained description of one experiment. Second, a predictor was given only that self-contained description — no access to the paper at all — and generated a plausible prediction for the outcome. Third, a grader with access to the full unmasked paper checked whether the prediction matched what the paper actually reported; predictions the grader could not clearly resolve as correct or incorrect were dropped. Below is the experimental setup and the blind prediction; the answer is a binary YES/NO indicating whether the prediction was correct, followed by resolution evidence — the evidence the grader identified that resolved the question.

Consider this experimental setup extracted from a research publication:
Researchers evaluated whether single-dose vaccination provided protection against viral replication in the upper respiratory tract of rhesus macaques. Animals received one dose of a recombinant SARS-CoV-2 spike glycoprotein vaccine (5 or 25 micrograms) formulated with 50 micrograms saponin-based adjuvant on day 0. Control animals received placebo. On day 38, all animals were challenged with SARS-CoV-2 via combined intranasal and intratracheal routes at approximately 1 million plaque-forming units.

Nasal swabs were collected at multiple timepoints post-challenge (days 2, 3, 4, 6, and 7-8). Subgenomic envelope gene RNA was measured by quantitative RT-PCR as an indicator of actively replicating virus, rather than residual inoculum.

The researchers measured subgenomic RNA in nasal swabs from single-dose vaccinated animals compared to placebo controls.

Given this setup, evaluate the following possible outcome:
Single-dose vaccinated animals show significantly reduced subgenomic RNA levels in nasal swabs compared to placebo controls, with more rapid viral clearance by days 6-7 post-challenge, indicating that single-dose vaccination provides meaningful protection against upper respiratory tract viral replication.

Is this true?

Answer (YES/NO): NO